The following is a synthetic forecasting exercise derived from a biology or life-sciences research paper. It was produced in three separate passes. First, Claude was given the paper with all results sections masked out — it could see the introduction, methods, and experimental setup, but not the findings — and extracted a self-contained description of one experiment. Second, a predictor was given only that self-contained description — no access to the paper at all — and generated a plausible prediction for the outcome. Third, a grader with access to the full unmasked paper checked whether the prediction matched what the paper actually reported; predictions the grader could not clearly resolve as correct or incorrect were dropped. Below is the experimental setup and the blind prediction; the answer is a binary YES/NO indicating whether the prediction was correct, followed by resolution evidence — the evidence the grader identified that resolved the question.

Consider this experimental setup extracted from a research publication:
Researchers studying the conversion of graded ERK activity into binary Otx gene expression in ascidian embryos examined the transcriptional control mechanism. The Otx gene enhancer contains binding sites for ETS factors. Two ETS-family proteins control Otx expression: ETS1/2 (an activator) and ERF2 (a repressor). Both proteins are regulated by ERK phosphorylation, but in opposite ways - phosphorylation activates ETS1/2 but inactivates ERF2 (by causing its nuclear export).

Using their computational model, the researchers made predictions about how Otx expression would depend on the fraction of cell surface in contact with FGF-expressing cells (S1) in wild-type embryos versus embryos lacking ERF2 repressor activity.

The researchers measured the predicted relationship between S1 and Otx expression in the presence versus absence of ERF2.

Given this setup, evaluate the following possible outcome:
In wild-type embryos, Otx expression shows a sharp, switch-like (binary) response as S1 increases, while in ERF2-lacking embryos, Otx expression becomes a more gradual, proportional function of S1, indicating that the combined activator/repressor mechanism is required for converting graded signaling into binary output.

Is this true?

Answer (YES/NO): NO